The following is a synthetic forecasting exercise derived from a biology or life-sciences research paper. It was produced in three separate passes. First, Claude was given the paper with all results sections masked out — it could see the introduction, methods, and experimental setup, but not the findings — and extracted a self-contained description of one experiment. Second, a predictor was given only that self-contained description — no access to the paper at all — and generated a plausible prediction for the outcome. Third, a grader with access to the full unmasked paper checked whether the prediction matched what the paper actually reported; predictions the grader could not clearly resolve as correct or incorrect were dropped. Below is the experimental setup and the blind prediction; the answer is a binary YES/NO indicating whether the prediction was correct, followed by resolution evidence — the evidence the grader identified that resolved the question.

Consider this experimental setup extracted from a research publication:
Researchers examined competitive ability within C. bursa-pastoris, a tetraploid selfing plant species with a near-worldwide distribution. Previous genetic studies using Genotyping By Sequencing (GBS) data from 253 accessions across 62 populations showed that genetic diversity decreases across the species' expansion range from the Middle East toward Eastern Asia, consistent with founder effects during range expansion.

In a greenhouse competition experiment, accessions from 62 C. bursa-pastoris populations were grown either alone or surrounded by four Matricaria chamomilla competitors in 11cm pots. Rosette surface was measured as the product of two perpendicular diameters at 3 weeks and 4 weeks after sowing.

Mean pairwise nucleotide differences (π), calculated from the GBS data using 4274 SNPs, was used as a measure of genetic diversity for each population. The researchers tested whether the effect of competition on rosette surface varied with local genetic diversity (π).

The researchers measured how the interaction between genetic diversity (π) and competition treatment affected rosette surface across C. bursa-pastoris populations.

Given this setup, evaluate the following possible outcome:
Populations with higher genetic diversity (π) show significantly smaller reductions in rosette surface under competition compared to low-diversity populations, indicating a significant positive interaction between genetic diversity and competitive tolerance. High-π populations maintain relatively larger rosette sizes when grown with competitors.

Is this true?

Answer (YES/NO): NO